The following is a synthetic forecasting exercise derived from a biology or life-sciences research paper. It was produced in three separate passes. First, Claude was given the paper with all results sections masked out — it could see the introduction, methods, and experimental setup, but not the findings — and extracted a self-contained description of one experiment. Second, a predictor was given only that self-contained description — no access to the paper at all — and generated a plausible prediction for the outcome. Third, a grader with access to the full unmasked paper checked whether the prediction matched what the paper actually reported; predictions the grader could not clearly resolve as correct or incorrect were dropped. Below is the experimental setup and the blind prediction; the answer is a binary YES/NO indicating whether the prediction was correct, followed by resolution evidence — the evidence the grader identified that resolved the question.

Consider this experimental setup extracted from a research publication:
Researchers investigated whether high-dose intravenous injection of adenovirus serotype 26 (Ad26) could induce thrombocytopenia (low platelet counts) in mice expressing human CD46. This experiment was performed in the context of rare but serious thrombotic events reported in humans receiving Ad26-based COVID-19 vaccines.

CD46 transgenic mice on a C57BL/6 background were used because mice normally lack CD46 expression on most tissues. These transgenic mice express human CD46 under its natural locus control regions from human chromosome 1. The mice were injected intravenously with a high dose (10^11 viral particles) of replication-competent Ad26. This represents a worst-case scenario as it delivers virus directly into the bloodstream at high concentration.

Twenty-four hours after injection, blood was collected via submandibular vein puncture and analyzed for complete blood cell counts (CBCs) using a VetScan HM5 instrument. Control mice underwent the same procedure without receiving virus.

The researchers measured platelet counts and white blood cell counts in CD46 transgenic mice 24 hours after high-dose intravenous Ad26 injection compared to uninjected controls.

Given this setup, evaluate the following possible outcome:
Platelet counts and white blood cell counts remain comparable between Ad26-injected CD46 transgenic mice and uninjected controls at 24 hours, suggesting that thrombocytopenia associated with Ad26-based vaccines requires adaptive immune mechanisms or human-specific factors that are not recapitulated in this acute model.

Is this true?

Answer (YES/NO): NO